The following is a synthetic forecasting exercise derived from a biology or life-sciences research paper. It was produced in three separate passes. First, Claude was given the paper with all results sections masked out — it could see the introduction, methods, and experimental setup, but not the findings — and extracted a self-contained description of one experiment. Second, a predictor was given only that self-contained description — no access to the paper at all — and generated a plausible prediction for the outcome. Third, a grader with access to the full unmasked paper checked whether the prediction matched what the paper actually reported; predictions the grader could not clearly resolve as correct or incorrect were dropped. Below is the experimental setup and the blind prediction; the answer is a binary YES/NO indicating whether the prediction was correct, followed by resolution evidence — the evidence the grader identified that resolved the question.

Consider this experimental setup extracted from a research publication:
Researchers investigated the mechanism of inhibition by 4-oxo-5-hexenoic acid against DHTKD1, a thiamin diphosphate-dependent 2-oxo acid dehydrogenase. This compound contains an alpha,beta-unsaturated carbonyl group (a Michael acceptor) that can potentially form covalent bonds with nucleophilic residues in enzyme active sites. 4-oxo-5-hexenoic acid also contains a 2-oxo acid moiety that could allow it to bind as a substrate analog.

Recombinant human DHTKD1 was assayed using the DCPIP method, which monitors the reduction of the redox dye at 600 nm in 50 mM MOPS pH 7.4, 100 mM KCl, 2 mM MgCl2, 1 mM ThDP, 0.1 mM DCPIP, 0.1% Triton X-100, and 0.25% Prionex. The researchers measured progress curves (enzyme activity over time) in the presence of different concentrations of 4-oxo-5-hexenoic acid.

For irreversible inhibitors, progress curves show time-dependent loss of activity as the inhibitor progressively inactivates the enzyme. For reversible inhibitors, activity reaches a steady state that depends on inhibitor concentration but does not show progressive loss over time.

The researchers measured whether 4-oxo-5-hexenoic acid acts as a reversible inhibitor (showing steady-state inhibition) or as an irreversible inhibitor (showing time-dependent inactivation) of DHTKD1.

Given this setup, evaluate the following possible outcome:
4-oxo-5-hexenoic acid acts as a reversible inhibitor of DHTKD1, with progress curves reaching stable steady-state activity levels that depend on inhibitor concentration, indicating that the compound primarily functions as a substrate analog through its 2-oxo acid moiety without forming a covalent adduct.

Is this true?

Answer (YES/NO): NO